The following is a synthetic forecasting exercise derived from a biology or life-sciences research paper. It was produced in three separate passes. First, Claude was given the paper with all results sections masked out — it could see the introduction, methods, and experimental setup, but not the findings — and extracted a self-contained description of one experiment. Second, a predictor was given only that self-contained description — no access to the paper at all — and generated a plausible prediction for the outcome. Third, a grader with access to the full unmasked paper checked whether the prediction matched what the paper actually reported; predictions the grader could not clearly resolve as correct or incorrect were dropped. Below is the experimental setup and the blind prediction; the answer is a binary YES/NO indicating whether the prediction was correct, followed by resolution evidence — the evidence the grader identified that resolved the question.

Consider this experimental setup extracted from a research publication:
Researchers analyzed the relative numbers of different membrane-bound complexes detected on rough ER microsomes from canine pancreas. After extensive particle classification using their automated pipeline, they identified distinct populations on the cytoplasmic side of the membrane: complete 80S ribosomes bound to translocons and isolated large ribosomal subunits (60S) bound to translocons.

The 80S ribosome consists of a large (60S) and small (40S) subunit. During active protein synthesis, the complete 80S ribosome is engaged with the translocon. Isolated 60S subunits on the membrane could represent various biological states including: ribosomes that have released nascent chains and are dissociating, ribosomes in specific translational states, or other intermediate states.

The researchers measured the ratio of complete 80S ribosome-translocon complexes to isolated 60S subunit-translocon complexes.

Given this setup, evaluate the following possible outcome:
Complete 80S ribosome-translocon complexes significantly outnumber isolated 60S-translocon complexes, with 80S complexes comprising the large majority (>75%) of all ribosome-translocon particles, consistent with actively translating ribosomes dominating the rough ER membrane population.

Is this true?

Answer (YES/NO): NO